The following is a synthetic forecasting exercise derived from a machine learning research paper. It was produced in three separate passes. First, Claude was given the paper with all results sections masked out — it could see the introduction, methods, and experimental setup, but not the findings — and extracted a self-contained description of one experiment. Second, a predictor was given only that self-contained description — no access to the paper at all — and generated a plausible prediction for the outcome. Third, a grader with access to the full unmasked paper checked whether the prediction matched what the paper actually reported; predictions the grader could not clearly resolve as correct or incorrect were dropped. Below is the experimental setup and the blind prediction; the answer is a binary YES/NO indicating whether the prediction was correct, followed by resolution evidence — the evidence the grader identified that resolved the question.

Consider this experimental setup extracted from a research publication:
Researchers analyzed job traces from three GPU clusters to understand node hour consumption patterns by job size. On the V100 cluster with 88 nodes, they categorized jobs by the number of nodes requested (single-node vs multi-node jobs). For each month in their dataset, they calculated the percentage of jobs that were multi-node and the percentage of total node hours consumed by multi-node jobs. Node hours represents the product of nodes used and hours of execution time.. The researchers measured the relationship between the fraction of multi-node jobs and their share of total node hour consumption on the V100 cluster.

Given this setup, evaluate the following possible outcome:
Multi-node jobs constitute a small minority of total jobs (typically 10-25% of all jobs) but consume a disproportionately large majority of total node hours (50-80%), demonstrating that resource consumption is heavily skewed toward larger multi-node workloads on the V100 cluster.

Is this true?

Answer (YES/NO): YES